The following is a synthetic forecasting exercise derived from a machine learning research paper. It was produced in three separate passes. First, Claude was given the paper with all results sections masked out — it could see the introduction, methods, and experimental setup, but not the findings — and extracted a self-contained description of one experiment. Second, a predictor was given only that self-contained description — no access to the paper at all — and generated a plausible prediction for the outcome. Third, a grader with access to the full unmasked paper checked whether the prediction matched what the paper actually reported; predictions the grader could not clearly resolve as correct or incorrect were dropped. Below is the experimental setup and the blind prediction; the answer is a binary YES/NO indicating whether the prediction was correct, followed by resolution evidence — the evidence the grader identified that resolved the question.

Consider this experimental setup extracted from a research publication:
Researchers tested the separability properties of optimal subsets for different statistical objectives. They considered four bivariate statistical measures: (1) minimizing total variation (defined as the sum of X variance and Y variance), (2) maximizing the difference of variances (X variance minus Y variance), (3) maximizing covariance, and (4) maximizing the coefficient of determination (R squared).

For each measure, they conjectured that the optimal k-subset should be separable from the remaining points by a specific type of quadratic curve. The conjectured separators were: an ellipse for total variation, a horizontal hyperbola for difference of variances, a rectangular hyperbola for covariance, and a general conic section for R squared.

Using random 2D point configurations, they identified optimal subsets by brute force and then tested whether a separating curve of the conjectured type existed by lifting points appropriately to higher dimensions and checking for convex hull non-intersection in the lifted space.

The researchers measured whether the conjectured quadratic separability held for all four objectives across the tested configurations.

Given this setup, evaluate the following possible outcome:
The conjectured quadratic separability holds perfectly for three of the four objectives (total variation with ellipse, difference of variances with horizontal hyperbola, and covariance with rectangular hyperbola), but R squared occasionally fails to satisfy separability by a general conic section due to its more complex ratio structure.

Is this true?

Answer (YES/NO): NO